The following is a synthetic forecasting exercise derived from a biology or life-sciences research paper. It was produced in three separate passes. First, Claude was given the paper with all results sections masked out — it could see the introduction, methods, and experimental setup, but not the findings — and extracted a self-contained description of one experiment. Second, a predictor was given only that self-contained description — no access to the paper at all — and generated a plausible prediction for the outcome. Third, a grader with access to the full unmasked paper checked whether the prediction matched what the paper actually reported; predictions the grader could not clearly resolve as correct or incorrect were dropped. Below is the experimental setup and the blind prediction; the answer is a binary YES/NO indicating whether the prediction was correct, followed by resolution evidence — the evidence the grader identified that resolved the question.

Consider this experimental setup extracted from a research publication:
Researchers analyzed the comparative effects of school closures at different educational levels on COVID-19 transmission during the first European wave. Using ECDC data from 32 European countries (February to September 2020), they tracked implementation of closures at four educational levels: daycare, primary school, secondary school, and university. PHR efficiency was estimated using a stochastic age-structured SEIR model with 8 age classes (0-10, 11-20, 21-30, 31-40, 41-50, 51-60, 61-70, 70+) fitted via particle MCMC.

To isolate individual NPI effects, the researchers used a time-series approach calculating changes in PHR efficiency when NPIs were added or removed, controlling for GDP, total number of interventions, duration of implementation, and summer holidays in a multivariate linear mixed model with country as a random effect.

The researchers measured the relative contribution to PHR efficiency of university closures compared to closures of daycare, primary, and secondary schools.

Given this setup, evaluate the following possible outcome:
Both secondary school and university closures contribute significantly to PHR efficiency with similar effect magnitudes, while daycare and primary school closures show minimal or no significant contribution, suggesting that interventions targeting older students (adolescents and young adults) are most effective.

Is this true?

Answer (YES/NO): NO